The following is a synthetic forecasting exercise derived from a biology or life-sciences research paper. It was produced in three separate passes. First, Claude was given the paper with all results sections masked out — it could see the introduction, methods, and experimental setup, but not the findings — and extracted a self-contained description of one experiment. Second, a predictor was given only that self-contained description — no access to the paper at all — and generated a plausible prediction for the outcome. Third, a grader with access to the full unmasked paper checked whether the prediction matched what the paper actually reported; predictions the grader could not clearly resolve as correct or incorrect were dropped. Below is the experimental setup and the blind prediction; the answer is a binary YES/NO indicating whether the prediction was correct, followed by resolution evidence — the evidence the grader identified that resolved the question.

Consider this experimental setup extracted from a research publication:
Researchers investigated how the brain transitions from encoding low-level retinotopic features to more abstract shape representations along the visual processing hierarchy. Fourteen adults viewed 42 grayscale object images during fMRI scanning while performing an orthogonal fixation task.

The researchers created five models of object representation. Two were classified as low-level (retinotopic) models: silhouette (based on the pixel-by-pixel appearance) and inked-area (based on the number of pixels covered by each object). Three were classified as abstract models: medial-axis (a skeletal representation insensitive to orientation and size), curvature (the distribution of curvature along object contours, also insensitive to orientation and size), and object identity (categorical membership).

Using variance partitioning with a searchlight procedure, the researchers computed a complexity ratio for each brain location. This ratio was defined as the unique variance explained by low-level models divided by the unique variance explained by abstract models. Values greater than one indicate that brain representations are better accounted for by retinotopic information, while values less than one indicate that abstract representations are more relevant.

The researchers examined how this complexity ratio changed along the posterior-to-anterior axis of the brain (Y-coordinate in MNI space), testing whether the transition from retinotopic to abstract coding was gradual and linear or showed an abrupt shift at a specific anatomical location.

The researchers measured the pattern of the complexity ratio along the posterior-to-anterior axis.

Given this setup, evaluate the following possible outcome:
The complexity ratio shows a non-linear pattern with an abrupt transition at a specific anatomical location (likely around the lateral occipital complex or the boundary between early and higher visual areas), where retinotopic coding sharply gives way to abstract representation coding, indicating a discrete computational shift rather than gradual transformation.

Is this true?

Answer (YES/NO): YES